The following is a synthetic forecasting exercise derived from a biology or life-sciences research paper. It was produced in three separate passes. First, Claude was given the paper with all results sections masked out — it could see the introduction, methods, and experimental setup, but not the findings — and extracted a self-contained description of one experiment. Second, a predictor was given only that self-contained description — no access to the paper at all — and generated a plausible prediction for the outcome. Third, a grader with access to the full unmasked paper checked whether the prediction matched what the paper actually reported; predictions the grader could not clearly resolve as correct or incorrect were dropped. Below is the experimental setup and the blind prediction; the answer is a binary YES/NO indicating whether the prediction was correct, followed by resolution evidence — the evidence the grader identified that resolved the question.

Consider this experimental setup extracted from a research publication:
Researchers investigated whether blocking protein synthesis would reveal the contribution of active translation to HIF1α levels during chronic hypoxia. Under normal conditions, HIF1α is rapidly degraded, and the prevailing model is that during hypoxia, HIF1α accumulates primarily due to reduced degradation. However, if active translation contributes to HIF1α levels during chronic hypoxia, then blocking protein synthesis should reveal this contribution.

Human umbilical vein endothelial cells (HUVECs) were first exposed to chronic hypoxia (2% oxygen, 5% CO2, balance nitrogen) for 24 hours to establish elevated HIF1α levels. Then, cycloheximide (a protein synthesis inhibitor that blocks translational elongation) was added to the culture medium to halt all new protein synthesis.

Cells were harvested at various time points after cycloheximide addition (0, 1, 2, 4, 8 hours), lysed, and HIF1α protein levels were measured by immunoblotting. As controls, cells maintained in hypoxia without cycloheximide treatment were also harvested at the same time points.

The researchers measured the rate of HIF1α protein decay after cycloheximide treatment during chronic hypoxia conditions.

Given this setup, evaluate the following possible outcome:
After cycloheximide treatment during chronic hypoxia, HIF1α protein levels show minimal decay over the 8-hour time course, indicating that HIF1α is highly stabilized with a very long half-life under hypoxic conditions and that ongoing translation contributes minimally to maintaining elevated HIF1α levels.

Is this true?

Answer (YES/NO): NO